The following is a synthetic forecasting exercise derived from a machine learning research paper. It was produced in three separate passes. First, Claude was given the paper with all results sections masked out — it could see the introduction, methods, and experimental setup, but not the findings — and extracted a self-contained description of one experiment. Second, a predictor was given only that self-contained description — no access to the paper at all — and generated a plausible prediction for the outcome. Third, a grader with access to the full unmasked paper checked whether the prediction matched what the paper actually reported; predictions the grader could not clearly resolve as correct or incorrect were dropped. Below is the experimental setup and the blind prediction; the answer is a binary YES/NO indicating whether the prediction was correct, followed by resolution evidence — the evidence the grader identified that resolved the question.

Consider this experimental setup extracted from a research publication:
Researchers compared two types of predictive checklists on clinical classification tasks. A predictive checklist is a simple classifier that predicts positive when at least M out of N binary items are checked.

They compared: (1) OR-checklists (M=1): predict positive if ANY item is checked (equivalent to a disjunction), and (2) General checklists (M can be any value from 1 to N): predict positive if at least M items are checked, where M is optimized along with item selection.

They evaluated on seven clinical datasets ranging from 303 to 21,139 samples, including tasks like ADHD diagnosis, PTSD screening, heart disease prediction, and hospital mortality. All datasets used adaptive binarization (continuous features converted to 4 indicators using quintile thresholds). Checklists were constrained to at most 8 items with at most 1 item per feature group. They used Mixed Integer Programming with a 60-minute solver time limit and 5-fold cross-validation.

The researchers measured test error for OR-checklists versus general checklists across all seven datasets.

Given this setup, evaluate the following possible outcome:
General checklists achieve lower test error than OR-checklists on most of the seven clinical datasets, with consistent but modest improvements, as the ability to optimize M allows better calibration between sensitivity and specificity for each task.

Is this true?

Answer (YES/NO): NO